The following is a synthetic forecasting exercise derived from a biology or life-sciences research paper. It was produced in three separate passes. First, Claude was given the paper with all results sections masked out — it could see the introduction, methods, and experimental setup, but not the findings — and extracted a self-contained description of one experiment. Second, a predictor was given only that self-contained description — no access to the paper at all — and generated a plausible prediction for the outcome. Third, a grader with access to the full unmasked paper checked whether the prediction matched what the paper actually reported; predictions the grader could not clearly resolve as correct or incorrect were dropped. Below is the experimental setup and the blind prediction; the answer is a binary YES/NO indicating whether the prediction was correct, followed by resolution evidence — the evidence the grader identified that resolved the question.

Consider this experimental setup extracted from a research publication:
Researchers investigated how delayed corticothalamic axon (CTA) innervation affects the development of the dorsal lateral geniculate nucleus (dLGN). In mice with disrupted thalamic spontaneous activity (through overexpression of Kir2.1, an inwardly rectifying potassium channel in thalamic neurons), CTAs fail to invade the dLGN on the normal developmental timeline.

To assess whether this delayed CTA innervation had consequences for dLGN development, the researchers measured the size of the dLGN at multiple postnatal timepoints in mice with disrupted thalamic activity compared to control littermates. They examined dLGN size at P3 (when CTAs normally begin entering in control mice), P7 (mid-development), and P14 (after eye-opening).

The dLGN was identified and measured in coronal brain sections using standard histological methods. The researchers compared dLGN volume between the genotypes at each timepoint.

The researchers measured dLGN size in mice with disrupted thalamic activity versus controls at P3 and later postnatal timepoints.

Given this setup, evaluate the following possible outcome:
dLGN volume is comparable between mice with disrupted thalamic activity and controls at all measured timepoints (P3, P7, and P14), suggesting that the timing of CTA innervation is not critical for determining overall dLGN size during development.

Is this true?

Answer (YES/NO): NO